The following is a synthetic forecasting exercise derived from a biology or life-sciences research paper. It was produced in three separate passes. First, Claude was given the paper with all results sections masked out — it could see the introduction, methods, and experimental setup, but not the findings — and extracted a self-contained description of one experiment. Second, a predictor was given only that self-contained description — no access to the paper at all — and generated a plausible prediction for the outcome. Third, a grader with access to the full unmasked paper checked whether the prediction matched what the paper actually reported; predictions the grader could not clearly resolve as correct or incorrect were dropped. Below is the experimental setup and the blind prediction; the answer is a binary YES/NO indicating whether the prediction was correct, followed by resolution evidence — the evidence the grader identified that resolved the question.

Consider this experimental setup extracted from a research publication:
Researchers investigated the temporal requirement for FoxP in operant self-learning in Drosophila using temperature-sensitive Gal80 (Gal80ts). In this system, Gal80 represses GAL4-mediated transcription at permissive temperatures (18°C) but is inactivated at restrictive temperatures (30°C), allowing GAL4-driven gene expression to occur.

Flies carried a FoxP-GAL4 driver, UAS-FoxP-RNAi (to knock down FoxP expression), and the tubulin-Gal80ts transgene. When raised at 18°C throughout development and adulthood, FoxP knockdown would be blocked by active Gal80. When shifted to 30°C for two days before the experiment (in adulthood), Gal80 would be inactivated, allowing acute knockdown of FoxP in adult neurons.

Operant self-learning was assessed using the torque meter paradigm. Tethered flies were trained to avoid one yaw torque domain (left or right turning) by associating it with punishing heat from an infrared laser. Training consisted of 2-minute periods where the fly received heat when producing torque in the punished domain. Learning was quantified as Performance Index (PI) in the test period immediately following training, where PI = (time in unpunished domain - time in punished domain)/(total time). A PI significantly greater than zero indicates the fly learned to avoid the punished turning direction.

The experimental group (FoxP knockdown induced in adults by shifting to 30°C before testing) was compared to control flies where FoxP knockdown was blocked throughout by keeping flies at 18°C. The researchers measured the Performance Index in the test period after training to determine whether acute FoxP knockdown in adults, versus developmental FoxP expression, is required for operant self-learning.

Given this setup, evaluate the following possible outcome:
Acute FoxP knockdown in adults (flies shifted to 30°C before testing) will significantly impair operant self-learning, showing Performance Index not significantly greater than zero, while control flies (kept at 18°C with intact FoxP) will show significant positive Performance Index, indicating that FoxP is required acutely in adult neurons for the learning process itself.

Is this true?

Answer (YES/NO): NO